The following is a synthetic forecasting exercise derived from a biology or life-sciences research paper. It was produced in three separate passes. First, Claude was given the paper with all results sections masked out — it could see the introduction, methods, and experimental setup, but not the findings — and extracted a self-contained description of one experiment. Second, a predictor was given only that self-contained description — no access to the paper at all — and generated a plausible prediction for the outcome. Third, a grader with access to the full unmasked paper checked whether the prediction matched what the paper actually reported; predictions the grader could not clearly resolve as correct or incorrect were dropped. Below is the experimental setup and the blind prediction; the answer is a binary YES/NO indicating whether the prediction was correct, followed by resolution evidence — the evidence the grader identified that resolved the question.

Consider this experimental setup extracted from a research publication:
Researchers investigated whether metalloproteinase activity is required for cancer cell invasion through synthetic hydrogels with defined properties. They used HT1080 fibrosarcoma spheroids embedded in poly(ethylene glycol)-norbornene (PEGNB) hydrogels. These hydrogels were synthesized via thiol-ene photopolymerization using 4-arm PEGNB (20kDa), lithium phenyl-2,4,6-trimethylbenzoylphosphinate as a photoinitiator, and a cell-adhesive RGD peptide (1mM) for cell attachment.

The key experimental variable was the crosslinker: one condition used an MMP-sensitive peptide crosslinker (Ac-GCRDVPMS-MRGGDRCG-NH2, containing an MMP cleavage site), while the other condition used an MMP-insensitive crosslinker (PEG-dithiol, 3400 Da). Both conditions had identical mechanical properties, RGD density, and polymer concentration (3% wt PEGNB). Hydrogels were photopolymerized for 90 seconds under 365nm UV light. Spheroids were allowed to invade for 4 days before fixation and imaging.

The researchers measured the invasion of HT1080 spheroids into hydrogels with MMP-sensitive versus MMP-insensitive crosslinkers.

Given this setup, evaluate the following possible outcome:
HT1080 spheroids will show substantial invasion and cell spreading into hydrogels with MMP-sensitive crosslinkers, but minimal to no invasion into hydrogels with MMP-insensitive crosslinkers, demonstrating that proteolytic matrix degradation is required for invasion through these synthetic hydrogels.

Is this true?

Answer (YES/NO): YES